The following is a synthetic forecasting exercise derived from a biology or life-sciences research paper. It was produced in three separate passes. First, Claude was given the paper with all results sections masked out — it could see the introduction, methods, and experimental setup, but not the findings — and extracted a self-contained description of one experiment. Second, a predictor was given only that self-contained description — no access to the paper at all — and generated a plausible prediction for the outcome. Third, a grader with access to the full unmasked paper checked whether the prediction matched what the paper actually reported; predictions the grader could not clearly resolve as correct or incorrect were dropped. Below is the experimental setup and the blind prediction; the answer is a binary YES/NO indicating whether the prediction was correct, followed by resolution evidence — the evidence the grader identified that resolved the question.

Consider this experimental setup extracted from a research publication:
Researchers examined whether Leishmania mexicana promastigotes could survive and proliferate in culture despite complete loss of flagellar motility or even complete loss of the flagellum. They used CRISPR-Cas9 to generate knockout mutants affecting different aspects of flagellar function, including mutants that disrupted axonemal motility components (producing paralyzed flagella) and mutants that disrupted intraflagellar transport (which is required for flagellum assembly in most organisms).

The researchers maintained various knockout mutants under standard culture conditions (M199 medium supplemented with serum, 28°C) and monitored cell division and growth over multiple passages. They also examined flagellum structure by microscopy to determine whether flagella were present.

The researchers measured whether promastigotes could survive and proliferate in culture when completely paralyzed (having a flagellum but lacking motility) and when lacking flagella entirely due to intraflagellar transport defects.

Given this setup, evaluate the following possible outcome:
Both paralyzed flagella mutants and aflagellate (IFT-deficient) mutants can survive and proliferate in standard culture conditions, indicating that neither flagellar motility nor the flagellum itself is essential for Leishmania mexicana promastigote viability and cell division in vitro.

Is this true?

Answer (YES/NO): YES